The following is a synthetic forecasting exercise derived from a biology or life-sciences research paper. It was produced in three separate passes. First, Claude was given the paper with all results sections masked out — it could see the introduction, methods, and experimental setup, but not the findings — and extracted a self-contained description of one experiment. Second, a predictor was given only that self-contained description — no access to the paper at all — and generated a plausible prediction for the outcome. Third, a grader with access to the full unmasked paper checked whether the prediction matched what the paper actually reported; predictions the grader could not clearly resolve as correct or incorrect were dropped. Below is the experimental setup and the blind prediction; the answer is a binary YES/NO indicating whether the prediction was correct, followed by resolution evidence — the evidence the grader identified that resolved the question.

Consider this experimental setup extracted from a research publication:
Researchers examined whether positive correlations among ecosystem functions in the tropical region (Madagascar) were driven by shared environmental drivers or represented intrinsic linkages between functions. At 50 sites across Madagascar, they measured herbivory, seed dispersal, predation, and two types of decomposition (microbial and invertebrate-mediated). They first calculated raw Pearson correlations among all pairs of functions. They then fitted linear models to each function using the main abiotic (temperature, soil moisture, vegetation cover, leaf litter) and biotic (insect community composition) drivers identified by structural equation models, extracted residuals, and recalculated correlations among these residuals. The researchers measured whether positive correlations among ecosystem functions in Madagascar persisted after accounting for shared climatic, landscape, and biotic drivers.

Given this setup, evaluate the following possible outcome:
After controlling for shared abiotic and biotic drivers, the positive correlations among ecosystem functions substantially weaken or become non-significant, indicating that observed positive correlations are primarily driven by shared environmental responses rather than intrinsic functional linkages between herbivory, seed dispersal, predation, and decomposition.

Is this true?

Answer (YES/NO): YES